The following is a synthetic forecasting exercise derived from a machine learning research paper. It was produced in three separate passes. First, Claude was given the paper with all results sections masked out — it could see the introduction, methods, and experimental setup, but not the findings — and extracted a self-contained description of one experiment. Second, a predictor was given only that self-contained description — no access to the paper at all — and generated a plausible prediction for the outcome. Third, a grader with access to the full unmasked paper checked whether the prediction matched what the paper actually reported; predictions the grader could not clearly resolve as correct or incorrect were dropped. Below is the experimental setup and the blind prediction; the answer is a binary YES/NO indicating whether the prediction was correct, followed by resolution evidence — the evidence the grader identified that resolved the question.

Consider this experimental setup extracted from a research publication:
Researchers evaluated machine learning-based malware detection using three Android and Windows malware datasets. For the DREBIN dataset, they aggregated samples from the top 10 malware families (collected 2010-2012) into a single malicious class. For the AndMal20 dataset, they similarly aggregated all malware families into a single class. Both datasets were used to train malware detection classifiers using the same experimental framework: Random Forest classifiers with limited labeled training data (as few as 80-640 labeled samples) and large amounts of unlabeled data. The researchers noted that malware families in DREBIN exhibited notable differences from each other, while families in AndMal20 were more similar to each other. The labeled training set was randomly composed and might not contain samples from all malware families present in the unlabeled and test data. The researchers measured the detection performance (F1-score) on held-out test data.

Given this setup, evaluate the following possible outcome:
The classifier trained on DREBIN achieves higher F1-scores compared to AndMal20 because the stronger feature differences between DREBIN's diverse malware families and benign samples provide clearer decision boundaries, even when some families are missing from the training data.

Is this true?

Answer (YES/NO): NO